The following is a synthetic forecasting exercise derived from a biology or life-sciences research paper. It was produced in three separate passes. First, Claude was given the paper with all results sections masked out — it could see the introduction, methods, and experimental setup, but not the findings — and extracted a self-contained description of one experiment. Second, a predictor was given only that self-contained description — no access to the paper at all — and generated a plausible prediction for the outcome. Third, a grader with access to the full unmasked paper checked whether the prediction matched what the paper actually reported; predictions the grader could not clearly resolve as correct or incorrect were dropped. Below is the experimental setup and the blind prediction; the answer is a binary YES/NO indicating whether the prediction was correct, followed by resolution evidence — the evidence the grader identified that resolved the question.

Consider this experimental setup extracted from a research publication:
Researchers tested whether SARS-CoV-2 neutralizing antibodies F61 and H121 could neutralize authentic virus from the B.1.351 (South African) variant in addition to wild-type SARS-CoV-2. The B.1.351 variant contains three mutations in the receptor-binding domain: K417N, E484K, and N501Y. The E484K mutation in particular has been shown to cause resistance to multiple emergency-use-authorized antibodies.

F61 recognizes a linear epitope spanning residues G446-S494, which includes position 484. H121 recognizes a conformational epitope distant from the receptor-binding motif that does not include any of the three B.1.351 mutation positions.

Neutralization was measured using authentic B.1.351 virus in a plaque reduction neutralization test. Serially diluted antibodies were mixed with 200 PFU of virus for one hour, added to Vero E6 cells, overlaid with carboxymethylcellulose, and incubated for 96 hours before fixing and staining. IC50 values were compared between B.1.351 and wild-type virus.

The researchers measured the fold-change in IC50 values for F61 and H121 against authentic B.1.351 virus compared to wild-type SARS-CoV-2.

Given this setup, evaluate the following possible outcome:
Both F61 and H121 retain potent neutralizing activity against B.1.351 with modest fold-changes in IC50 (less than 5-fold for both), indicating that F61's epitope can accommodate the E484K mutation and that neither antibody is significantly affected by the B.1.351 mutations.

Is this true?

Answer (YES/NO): YES